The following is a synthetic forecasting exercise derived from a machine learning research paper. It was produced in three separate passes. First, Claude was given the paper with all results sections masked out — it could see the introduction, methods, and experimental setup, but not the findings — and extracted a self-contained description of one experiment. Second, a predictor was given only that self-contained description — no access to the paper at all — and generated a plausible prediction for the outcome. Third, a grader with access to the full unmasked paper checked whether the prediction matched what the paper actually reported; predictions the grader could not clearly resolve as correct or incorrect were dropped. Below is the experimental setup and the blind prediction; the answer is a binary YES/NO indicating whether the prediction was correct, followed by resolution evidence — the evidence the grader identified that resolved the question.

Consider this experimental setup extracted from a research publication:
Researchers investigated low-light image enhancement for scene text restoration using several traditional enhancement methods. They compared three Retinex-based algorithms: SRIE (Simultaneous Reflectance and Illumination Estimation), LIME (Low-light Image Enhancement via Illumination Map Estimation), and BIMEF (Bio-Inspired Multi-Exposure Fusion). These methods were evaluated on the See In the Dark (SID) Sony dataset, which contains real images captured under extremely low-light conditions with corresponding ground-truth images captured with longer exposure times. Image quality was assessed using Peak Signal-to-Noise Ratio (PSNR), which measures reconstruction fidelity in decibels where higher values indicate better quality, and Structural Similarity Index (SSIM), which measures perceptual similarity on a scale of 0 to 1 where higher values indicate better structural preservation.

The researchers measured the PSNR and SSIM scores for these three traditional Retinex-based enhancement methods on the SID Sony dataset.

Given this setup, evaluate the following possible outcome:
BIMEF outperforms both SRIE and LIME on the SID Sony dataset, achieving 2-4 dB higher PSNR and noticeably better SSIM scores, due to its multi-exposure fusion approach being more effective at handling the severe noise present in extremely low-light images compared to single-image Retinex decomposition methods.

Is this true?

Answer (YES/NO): NO